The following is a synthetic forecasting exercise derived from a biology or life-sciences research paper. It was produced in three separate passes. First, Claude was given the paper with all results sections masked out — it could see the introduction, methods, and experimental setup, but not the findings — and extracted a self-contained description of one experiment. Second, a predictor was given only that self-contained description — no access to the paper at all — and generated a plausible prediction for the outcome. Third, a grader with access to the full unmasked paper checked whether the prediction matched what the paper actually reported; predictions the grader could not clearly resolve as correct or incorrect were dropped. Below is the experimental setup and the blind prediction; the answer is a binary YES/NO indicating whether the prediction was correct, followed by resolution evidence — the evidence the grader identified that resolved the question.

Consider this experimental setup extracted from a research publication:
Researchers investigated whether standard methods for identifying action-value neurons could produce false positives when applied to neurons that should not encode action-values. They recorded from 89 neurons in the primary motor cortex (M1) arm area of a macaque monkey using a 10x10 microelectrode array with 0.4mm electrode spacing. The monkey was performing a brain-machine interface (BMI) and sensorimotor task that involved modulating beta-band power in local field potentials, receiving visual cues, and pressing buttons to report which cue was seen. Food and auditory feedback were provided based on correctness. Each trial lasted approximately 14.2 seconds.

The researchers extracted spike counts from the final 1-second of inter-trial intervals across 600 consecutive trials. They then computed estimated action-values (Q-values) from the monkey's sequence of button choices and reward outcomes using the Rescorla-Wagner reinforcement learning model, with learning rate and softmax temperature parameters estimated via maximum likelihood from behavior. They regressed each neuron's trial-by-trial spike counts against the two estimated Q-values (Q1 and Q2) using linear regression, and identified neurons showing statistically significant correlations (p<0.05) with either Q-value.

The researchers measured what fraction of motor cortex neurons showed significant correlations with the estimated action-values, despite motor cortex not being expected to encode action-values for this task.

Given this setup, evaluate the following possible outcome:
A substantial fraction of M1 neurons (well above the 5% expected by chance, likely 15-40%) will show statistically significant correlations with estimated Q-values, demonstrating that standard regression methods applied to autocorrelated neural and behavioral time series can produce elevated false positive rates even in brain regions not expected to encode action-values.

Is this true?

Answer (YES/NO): YES